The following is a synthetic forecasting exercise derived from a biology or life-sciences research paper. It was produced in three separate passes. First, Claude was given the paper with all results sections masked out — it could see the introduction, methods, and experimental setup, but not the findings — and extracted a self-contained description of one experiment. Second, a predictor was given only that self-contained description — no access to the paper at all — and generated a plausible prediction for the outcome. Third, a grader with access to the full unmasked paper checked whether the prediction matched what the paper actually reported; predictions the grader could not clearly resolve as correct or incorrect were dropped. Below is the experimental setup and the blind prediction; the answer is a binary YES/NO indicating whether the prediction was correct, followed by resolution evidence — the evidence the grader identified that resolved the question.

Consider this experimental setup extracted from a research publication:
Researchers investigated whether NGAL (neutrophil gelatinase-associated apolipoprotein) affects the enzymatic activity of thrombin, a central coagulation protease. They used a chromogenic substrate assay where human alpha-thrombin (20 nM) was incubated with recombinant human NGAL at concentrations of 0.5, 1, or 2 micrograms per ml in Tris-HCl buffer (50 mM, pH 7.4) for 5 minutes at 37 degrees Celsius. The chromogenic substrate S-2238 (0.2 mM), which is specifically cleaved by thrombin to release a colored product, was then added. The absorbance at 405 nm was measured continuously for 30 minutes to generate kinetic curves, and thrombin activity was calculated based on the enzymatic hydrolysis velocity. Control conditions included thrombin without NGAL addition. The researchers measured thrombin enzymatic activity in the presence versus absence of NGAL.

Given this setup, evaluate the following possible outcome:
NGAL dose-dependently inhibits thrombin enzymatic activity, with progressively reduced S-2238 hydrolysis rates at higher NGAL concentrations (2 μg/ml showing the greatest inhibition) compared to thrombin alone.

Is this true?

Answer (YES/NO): NO